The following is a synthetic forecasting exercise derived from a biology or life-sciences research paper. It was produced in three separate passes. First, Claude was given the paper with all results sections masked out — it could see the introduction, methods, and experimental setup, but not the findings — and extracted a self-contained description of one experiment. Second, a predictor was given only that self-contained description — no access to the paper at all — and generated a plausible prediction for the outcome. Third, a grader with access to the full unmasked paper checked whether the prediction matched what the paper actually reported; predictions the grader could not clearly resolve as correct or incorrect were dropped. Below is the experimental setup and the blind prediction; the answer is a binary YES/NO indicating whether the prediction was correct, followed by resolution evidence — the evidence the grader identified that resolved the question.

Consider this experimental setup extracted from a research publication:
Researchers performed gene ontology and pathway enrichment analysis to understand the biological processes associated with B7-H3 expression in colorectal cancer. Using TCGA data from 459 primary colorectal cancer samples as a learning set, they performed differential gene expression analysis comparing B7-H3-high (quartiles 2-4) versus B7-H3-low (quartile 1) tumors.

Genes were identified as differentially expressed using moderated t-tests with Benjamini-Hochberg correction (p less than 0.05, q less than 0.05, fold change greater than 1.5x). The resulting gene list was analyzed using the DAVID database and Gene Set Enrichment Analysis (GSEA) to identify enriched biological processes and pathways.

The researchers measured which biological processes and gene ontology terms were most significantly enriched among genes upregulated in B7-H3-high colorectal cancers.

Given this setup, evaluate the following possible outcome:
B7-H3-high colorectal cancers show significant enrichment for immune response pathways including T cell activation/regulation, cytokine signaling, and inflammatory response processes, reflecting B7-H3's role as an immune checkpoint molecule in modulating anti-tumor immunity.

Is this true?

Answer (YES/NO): NO